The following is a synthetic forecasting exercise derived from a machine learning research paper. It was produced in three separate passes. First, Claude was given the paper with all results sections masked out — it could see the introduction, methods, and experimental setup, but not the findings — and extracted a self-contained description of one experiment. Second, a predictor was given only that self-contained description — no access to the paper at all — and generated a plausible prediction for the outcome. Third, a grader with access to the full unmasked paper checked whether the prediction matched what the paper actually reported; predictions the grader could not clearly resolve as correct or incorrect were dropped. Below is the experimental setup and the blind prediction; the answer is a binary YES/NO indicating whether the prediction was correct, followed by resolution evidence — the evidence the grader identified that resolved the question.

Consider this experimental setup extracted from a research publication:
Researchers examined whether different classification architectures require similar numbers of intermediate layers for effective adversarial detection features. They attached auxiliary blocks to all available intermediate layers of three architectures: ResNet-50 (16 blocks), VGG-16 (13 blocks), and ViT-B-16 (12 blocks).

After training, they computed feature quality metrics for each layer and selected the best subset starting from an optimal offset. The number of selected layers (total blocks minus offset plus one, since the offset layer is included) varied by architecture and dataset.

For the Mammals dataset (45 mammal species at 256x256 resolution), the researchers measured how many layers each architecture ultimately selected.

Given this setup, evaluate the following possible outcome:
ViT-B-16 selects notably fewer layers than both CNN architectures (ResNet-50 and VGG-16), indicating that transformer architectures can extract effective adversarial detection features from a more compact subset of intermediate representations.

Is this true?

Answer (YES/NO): NO